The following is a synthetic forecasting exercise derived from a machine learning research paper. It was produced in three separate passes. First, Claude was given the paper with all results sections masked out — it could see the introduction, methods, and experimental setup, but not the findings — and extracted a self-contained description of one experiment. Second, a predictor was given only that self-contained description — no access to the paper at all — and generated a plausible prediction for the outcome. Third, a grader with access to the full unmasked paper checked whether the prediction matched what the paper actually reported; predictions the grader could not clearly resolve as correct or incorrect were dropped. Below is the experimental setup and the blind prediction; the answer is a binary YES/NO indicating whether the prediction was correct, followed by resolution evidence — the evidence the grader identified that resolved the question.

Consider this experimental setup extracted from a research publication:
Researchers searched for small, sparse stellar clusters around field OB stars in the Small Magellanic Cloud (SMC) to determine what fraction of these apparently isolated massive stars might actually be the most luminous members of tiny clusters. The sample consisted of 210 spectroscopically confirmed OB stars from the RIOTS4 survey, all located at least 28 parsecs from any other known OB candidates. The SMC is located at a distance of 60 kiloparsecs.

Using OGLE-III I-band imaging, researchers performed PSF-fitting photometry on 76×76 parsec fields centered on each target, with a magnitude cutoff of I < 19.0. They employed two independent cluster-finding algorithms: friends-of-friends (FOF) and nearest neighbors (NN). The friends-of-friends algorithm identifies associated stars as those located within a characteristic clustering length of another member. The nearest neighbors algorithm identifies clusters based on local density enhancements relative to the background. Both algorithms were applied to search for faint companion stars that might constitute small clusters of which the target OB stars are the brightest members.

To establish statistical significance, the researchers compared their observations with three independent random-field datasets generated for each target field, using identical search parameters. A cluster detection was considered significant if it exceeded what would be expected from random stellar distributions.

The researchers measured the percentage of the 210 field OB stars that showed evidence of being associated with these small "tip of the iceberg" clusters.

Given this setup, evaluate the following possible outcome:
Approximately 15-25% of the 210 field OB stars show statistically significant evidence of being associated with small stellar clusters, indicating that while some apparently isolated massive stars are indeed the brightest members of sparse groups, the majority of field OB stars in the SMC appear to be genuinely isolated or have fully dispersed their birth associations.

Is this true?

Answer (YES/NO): NO